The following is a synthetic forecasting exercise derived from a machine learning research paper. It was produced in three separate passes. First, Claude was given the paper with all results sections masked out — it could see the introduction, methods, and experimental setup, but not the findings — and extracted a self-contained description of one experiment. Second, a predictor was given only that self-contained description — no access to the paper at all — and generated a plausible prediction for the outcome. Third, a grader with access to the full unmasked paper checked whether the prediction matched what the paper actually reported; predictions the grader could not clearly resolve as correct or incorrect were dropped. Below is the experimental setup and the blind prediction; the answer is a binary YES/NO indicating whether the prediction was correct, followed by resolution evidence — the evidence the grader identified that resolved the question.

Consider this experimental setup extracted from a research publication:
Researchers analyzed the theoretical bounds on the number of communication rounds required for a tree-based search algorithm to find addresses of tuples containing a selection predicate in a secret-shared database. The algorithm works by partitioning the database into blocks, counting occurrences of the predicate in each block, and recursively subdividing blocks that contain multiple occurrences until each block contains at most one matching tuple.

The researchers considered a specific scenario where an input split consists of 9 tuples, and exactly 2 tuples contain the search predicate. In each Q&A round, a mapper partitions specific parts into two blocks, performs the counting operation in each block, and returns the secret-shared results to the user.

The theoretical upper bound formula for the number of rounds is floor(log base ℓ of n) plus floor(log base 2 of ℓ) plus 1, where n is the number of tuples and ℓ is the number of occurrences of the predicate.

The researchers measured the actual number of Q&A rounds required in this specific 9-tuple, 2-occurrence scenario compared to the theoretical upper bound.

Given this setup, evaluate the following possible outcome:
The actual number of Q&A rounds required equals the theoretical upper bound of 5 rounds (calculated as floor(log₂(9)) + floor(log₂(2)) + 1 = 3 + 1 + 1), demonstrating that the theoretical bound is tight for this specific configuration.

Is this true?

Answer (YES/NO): NO